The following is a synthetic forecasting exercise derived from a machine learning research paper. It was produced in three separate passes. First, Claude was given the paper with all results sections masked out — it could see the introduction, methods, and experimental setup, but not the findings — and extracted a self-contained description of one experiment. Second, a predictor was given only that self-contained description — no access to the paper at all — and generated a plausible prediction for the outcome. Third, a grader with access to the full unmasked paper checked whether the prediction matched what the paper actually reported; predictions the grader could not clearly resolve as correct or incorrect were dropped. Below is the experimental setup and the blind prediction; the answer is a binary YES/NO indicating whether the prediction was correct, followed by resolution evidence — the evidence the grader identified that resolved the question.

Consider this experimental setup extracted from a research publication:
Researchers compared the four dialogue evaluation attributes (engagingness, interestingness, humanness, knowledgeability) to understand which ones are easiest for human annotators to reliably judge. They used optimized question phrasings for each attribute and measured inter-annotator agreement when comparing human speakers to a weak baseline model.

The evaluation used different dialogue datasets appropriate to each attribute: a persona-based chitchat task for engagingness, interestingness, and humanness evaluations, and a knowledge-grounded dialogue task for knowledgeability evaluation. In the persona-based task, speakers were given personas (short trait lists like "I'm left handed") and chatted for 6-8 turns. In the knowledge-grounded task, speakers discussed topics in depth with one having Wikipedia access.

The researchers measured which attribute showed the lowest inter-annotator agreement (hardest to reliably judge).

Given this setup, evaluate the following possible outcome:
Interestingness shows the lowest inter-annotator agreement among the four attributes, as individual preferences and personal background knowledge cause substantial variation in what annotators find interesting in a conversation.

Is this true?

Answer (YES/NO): NO